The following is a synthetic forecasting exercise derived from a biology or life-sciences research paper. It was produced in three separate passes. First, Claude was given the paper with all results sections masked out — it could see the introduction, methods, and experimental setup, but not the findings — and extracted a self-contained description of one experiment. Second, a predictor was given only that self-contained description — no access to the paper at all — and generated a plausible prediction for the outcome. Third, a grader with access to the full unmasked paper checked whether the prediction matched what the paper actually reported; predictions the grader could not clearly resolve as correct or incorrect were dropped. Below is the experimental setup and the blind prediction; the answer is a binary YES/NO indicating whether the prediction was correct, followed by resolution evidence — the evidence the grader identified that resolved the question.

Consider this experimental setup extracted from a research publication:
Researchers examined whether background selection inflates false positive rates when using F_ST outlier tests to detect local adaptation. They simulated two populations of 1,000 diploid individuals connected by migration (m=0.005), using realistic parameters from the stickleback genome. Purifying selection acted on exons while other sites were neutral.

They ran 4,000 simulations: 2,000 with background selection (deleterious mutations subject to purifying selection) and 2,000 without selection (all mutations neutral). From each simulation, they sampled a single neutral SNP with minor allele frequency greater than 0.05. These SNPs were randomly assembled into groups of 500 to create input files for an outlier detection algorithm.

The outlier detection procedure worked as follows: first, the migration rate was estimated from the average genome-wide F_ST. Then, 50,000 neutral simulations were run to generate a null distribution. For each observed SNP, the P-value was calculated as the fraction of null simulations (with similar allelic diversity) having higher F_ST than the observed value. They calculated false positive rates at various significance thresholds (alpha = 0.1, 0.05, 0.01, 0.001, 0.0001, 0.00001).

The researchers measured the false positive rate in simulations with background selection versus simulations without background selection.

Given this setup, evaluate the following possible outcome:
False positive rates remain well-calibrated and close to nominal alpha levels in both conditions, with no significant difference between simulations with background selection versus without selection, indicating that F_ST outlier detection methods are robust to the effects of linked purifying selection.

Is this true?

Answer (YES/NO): YES